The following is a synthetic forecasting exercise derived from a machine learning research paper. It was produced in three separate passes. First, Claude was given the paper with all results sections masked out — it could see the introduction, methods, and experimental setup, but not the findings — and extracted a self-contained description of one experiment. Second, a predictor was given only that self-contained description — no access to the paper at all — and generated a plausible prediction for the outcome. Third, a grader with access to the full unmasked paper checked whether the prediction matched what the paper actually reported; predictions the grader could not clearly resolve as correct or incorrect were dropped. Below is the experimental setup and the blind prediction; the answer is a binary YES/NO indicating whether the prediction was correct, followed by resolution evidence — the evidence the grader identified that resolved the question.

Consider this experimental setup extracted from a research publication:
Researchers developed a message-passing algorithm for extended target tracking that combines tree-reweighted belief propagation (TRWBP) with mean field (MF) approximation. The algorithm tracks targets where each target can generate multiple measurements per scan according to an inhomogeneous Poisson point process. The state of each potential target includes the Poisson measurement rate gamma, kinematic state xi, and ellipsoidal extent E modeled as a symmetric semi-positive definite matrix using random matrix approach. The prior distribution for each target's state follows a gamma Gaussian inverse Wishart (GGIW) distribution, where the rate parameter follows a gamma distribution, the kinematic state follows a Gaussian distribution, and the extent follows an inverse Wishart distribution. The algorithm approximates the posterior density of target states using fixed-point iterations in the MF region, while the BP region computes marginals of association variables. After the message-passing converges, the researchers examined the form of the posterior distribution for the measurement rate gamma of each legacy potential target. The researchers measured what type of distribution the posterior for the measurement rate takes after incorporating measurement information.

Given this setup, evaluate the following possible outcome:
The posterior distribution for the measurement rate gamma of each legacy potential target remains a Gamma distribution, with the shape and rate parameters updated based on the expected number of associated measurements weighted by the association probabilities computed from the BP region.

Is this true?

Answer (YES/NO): NO